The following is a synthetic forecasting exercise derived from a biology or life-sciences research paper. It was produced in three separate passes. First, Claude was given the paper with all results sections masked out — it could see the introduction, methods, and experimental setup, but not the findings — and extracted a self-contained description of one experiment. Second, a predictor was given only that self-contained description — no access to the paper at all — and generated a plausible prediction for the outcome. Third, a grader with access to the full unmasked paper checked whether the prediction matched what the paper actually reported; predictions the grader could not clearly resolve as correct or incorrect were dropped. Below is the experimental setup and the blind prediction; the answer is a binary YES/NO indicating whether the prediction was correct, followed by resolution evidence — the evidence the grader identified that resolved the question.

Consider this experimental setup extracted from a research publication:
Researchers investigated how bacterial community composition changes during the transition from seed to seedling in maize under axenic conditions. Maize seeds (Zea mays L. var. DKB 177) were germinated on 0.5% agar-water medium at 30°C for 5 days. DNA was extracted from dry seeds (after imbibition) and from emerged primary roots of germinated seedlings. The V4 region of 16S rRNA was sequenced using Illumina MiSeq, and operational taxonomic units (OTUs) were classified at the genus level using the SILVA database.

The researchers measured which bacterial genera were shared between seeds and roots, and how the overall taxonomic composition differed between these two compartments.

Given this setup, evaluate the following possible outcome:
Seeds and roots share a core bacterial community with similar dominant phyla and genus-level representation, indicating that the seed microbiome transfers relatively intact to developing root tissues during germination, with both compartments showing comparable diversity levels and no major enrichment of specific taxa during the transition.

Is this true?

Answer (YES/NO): NO